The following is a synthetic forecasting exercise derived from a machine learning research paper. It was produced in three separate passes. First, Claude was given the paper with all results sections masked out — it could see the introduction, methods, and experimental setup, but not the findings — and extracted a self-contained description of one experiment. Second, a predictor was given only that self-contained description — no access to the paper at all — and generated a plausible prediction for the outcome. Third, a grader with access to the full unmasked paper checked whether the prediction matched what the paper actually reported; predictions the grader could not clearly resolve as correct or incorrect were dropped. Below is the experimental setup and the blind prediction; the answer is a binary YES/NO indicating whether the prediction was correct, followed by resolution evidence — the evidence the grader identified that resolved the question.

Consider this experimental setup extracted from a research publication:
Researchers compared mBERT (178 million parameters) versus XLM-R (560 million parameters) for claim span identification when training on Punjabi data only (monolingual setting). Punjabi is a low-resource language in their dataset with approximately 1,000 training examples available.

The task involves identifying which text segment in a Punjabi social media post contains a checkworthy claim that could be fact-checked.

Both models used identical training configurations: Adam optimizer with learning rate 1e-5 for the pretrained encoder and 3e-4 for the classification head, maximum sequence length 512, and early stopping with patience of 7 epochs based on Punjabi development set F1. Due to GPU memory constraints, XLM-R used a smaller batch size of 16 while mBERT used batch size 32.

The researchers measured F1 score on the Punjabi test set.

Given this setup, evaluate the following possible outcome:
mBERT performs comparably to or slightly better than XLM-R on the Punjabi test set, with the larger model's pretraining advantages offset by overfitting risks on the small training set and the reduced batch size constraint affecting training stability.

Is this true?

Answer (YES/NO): YES